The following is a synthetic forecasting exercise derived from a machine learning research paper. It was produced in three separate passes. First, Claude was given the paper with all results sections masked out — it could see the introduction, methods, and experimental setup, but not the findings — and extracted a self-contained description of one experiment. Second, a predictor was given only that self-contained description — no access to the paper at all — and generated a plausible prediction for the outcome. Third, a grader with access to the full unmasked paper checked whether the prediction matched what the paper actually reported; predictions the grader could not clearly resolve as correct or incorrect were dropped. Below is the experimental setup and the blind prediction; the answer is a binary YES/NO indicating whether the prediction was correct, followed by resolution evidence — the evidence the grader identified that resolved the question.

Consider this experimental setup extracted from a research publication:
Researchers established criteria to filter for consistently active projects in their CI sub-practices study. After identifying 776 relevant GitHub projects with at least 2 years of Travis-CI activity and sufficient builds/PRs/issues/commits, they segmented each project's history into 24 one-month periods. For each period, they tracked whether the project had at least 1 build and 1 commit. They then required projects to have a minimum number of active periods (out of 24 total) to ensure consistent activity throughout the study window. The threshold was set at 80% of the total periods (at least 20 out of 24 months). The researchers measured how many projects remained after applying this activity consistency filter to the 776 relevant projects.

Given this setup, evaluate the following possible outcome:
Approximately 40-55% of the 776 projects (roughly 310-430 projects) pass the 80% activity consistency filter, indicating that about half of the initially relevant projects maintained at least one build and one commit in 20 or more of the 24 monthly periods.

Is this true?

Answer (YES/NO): NO